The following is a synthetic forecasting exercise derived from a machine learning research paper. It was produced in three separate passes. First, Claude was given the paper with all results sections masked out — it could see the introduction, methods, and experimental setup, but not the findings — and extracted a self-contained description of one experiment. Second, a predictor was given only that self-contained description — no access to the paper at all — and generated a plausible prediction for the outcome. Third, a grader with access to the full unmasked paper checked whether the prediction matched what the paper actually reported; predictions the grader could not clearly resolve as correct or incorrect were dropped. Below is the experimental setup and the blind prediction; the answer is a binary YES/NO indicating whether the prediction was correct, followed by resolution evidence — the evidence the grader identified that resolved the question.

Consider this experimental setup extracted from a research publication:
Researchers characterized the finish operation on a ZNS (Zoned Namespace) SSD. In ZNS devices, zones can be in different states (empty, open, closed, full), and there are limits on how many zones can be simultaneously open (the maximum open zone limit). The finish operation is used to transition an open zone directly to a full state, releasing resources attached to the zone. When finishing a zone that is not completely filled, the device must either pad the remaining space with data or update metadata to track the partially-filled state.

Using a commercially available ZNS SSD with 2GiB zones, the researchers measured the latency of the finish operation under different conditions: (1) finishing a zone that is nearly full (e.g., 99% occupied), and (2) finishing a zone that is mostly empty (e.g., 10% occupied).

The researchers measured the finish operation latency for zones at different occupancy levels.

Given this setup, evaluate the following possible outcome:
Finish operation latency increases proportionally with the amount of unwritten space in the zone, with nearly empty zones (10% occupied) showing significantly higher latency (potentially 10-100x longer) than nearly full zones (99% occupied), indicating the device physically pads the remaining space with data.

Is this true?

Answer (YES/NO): NO